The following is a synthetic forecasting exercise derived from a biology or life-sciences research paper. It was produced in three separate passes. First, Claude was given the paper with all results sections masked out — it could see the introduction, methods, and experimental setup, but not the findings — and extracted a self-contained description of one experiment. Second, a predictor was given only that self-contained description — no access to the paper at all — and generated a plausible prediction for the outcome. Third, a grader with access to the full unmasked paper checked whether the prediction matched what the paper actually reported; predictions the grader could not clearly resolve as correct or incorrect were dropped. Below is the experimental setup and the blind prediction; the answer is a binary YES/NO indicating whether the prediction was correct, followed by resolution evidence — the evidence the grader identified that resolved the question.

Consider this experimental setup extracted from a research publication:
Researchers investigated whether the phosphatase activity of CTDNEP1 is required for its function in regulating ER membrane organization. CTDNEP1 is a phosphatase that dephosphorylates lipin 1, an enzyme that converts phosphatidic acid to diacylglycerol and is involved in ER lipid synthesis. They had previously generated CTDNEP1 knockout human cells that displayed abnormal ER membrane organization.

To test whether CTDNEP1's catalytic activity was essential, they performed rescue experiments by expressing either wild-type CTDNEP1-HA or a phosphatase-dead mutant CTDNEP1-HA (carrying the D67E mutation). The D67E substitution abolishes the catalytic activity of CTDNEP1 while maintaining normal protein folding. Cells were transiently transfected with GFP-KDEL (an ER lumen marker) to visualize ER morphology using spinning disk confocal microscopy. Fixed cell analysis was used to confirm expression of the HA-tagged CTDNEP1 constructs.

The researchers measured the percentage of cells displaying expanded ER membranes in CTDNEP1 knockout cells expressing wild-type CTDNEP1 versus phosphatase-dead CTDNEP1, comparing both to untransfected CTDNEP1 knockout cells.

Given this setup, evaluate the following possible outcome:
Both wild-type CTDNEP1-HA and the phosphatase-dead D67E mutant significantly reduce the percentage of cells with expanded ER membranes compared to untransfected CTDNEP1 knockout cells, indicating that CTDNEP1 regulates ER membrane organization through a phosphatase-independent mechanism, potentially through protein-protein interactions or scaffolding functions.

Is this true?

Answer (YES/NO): NO